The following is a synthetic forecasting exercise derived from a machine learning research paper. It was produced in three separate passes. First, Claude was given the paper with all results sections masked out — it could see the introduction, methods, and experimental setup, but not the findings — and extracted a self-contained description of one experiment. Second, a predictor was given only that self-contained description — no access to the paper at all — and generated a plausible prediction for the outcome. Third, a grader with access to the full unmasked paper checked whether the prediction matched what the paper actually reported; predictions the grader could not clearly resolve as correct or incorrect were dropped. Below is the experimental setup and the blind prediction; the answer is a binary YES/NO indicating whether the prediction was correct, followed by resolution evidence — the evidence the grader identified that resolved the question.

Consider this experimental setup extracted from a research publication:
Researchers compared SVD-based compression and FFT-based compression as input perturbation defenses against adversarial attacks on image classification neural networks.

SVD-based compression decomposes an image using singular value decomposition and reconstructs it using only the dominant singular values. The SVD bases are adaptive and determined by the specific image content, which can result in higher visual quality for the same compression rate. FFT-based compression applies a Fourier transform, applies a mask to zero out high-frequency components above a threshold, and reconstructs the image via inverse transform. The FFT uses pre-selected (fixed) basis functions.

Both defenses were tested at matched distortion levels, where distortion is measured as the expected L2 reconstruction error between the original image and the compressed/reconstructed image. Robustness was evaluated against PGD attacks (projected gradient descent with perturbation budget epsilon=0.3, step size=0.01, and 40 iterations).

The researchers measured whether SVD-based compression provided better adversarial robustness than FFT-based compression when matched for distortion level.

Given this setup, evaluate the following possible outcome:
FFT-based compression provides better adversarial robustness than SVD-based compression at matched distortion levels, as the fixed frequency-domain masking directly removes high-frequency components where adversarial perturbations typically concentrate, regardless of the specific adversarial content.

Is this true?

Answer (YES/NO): NO